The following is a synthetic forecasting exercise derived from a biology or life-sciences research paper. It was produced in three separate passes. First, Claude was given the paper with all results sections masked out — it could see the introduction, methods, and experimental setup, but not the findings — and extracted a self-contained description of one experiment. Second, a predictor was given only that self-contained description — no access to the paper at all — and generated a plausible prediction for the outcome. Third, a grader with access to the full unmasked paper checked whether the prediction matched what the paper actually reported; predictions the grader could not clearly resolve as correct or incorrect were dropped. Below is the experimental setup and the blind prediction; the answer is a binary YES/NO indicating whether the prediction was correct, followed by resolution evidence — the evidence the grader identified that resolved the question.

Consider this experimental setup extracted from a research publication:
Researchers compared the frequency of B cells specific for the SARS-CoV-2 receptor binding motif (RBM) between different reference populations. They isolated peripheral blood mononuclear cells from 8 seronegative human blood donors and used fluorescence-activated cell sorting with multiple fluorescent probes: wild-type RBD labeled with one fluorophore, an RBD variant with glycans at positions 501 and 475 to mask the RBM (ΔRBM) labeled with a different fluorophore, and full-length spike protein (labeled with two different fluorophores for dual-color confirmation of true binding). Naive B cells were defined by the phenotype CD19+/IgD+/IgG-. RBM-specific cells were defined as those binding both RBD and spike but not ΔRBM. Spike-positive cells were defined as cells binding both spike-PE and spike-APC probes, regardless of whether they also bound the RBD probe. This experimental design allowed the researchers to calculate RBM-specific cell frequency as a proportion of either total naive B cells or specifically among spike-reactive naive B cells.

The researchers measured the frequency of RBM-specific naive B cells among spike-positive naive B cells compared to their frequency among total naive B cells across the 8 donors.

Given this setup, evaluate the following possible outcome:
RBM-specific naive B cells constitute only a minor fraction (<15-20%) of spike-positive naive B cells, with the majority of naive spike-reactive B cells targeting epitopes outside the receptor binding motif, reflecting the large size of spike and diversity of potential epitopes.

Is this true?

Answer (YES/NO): YES